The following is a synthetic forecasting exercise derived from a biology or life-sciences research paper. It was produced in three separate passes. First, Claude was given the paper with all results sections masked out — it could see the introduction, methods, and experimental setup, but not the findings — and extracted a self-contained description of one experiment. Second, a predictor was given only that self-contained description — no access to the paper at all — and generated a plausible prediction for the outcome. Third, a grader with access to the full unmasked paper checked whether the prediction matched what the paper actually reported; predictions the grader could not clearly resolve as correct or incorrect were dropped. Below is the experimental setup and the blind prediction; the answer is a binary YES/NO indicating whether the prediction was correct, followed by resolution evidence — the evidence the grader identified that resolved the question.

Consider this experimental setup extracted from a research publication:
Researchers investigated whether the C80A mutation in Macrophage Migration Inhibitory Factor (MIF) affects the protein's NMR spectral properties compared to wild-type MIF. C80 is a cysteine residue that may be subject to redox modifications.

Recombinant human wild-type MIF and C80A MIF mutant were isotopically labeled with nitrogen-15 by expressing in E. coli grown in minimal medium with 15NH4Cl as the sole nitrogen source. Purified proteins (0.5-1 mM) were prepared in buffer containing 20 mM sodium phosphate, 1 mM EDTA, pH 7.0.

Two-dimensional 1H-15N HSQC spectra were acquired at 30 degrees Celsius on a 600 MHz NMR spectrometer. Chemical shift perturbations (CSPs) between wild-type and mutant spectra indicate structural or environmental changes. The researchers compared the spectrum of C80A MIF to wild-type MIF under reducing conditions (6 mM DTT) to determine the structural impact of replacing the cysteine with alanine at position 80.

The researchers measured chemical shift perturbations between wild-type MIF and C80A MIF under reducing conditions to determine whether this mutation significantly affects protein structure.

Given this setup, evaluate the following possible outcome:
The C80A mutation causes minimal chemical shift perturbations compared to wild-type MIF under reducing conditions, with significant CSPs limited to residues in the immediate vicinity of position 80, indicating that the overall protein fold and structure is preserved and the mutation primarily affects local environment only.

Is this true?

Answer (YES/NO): NO